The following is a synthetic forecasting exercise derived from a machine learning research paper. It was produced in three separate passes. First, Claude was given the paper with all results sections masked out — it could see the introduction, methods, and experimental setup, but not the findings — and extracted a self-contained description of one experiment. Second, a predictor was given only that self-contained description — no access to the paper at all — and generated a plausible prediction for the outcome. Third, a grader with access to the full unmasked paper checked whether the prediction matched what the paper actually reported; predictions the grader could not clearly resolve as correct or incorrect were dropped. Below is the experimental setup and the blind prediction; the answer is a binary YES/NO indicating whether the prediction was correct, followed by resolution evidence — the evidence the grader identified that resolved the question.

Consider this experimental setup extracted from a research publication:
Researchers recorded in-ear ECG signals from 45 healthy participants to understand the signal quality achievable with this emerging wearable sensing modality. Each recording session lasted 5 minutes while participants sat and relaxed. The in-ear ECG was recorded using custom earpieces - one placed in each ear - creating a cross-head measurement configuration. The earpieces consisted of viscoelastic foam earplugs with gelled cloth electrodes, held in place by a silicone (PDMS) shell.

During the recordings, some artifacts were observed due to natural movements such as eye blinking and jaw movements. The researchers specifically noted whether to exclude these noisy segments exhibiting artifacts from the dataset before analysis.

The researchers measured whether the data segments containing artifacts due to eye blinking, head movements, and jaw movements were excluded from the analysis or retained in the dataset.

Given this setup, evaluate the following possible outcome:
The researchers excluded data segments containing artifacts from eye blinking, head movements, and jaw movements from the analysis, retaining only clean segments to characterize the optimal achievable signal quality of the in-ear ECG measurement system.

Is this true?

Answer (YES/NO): NO